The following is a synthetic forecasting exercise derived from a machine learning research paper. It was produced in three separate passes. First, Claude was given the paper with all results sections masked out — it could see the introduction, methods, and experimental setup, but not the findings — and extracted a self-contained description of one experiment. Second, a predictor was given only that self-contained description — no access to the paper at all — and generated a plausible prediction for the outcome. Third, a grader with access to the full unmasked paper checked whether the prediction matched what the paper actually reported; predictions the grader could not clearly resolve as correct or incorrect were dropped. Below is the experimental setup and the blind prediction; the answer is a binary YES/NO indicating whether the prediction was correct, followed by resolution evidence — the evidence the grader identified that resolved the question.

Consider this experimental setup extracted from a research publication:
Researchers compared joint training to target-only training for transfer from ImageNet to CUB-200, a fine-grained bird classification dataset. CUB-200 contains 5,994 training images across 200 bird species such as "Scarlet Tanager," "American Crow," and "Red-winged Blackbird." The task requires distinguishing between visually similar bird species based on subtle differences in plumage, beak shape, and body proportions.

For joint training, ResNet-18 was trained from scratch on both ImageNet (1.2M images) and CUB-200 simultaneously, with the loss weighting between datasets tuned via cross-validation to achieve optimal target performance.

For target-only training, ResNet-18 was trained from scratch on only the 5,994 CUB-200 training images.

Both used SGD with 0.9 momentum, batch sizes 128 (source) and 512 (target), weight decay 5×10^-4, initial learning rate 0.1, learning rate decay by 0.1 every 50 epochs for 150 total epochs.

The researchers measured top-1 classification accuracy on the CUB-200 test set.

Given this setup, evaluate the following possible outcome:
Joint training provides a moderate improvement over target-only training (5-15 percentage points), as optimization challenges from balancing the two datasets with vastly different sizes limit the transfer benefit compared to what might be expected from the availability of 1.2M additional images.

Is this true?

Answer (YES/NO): NO